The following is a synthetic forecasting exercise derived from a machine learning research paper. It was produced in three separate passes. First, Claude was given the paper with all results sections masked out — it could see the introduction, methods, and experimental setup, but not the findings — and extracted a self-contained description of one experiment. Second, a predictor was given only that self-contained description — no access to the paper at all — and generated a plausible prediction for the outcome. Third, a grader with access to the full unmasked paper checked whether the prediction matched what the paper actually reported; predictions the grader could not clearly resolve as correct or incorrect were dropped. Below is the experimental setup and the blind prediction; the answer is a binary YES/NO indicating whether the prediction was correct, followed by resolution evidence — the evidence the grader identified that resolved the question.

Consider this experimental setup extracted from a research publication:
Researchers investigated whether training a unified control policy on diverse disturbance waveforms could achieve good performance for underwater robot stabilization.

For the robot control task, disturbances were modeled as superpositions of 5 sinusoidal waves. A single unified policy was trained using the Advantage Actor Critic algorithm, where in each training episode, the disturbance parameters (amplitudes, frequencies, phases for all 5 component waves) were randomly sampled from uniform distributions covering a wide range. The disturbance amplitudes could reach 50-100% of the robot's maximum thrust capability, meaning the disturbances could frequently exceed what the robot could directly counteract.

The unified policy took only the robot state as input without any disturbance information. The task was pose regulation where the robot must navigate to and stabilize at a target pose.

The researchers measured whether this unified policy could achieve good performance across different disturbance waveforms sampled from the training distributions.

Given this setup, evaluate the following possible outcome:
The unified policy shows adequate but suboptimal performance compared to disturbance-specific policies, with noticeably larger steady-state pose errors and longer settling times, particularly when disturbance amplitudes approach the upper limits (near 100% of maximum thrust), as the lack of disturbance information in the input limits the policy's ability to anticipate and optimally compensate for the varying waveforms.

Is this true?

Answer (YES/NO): NO